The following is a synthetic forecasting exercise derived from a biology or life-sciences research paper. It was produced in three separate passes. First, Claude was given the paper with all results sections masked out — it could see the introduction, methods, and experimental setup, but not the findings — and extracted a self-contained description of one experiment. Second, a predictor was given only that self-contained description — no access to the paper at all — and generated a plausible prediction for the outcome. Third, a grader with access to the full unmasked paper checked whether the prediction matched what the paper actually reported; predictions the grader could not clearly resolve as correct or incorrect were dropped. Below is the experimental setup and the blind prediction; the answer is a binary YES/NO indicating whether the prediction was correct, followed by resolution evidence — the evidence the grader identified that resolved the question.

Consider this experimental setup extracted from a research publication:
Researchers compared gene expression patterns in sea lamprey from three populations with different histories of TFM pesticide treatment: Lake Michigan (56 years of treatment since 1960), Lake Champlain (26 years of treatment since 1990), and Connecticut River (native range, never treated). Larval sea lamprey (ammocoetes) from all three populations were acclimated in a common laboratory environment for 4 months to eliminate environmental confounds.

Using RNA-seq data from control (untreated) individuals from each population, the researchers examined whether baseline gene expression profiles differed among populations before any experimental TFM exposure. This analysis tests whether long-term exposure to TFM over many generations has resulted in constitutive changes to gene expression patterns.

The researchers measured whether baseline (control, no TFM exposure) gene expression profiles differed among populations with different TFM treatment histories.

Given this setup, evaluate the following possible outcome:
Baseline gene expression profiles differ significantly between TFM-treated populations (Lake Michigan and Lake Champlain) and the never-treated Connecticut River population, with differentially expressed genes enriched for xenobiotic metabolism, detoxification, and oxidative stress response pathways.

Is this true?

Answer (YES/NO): NO